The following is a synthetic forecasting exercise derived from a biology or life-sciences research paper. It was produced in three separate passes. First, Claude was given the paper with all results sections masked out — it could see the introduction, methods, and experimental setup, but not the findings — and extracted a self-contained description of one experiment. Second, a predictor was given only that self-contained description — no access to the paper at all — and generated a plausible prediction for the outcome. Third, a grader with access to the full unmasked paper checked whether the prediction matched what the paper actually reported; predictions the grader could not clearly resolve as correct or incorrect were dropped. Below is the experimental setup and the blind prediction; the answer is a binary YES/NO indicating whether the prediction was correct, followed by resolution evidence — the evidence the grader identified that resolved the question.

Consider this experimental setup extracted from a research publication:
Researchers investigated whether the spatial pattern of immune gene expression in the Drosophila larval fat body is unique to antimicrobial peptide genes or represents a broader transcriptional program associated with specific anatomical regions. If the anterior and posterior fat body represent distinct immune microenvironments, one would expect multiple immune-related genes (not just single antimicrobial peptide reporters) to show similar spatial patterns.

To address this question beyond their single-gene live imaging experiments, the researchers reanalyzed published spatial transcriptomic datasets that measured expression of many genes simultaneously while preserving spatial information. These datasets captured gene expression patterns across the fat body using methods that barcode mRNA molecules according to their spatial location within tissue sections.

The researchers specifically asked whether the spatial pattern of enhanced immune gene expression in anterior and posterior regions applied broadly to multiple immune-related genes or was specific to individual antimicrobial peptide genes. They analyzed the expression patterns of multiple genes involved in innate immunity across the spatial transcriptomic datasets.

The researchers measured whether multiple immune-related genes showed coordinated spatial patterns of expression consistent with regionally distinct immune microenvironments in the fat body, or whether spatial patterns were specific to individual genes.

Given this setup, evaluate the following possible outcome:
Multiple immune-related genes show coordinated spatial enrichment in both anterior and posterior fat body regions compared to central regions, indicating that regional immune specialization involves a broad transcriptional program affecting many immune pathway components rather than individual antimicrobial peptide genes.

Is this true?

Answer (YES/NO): NO